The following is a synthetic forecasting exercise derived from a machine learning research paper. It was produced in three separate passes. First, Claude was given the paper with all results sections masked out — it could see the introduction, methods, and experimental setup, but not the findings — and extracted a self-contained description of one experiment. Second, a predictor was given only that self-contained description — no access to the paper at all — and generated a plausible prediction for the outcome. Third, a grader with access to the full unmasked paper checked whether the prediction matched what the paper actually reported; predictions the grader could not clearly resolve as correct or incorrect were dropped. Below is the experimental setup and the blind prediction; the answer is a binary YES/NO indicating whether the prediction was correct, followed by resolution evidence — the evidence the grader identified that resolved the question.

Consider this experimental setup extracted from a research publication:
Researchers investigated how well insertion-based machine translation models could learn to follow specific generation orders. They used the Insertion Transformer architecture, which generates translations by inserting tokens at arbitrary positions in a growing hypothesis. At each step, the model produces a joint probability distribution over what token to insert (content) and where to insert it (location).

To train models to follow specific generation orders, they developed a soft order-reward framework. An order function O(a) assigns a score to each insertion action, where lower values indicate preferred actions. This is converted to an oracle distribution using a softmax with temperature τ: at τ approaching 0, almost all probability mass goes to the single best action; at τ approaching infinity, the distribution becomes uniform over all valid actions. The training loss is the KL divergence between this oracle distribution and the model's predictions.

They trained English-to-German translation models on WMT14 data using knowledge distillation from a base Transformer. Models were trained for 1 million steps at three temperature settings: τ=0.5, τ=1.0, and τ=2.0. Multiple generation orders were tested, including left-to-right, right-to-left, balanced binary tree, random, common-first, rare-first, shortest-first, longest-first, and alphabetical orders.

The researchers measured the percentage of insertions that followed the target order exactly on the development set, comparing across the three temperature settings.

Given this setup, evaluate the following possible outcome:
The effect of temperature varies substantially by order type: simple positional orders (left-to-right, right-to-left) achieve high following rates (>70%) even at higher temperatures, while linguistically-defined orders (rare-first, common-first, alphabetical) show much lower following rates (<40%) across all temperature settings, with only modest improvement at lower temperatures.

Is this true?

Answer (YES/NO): NO